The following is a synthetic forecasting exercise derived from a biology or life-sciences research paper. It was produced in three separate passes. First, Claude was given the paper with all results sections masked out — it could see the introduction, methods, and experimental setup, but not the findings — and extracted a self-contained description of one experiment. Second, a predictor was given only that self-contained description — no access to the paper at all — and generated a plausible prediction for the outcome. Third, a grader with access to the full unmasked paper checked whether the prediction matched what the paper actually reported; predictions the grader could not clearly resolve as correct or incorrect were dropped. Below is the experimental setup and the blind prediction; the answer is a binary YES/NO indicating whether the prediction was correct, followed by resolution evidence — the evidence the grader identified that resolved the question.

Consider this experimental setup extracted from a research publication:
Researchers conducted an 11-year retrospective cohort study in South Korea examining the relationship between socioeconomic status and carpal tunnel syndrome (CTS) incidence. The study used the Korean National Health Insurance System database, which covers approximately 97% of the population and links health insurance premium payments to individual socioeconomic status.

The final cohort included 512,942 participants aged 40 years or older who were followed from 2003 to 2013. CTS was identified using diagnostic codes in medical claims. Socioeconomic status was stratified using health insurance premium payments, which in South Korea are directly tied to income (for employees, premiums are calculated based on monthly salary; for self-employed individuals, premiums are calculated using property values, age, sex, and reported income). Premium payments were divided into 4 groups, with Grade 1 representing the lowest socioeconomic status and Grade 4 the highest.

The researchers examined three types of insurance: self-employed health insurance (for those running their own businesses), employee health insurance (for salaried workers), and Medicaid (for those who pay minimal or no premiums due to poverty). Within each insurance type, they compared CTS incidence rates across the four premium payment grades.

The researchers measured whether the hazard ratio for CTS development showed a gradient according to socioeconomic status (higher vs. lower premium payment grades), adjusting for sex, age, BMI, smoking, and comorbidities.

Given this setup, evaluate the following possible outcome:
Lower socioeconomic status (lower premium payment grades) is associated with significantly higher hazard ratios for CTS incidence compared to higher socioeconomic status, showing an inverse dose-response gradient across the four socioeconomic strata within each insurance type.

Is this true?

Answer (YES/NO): YES